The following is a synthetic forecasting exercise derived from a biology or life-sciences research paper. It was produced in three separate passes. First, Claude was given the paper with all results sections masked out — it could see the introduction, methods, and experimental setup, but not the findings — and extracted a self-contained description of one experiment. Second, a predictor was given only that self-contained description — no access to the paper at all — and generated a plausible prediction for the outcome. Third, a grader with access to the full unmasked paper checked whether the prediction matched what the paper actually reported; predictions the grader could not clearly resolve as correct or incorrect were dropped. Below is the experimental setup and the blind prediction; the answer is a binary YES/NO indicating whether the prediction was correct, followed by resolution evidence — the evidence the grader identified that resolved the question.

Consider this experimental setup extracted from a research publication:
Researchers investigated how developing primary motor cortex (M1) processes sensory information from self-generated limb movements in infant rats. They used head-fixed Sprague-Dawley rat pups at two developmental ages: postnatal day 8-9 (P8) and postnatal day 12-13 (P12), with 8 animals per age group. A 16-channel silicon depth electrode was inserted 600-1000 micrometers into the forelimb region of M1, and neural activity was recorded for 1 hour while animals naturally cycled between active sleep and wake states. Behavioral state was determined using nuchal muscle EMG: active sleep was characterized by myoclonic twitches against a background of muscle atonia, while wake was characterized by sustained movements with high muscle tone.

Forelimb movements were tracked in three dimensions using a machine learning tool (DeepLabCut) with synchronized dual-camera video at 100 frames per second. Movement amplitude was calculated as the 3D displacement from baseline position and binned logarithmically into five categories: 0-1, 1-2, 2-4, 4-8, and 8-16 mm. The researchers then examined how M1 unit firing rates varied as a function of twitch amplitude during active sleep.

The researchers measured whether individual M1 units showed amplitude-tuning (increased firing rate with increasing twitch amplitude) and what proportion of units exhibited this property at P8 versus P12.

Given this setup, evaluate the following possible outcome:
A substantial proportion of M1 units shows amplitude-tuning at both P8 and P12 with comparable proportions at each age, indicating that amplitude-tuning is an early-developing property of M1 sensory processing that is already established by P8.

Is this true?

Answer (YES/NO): NO